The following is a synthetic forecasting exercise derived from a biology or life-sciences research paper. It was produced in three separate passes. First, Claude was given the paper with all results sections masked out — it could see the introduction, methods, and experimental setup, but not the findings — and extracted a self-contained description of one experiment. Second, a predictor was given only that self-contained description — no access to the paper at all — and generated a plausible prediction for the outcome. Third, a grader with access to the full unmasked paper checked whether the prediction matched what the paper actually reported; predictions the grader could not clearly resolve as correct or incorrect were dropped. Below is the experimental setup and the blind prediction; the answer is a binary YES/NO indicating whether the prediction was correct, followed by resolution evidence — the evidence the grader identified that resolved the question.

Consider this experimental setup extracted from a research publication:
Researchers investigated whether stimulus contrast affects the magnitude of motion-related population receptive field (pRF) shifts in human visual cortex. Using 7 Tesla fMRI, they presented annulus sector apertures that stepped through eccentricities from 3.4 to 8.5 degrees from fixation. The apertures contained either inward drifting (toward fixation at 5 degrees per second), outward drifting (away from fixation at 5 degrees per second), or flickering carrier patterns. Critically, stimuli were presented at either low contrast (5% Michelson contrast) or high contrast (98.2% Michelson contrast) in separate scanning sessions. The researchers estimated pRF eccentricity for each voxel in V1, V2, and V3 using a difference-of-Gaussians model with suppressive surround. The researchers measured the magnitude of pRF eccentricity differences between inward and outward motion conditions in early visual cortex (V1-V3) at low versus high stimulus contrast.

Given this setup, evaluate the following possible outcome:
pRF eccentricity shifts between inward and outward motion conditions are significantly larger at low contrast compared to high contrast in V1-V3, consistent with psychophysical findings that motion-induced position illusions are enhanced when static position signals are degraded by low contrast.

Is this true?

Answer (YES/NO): YES